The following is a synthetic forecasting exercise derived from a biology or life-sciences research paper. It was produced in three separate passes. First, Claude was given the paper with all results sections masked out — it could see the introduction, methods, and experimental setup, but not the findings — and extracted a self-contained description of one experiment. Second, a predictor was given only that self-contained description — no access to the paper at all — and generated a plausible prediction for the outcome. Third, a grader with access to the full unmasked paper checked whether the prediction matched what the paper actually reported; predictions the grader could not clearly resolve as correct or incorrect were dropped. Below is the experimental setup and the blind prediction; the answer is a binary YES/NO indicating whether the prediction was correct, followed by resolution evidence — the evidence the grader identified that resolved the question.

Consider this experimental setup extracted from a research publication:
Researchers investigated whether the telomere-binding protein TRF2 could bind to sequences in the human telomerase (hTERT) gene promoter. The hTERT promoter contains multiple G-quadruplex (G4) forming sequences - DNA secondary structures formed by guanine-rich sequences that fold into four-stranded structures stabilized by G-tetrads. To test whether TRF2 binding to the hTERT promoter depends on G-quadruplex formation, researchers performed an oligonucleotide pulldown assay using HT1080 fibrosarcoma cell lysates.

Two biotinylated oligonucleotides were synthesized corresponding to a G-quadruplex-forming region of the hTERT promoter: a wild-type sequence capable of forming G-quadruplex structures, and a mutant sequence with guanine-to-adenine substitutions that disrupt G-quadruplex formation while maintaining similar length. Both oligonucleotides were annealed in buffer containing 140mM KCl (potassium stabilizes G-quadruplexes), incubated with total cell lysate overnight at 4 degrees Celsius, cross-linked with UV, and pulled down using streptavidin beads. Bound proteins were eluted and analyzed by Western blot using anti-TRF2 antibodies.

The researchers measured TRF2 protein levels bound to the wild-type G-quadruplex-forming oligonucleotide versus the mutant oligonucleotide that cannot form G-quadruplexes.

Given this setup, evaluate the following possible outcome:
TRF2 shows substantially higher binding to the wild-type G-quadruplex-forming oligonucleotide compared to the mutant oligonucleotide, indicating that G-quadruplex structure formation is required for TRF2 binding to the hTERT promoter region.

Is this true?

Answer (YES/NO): YES